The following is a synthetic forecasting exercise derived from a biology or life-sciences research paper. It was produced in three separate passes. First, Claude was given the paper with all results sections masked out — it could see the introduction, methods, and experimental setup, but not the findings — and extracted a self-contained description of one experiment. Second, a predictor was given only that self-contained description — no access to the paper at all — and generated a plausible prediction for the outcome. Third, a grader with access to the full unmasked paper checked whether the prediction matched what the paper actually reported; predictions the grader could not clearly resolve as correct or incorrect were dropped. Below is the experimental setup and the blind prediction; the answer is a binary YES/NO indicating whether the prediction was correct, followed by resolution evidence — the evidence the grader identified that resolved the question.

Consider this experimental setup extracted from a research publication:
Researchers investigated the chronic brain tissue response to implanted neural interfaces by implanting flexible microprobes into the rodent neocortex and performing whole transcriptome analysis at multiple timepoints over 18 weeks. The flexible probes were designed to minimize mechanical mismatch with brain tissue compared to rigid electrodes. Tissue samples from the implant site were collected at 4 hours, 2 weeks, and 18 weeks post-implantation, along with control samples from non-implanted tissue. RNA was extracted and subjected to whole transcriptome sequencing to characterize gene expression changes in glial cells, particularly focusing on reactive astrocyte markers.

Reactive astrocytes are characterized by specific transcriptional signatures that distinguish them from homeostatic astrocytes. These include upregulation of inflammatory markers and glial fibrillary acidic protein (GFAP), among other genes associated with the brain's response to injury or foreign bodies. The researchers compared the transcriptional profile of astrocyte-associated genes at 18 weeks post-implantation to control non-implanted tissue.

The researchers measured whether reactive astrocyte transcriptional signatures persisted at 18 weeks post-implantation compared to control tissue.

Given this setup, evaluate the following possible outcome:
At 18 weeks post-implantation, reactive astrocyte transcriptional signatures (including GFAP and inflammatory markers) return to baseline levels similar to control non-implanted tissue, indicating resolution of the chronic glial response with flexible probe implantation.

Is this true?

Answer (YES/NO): NO